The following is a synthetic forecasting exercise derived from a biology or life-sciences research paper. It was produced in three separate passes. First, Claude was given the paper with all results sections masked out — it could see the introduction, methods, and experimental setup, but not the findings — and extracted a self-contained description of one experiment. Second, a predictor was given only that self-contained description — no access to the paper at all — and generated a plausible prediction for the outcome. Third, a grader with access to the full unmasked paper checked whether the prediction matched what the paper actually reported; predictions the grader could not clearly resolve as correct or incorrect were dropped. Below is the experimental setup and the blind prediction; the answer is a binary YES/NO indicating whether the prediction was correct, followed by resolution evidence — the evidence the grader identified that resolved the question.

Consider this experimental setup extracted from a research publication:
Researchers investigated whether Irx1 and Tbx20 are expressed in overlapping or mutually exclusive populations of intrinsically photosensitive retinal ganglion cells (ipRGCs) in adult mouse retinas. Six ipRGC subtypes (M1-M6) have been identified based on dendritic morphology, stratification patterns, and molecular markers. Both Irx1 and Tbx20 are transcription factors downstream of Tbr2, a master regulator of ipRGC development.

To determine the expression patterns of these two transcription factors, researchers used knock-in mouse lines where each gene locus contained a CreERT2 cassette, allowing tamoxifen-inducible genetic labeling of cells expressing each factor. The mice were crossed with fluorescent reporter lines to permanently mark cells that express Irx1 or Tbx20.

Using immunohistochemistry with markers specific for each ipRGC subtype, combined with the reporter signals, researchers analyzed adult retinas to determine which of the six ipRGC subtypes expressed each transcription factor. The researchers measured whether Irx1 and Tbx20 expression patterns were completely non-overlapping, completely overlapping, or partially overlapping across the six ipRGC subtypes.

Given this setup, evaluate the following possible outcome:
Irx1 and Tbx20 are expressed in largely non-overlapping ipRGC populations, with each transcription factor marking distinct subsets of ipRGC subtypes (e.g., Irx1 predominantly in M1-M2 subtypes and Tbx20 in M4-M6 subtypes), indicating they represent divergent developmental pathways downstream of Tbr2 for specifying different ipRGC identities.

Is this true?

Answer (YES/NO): NO